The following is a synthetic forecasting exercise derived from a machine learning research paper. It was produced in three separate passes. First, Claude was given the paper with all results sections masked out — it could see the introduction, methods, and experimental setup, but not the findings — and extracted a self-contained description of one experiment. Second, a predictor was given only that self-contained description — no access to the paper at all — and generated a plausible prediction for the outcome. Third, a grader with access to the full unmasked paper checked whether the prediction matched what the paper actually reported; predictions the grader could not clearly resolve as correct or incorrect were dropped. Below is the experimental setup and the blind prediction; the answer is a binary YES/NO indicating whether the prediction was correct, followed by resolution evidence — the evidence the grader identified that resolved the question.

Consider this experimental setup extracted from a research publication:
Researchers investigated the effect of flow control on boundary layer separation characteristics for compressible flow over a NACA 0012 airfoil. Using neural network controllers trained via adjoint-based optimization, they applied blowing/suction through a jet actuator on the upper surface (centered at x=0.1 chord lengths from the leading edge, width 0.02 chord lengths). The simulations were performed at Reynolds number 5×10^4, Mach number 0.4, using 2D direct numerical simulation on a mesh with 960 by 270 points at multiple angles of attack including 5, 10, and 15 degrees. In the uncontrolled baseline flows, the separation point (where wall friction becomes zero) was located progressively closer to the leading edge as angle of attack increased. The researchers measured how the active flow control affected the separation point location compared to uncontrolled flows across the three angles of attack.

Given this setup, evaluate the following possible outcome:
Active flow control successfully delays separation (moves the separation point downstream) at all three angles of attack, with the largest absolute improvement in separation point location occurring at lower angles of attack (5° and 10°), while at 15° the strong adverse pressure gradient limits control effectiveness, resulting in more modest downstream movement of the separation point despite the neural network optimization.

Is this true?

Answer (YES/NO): YES